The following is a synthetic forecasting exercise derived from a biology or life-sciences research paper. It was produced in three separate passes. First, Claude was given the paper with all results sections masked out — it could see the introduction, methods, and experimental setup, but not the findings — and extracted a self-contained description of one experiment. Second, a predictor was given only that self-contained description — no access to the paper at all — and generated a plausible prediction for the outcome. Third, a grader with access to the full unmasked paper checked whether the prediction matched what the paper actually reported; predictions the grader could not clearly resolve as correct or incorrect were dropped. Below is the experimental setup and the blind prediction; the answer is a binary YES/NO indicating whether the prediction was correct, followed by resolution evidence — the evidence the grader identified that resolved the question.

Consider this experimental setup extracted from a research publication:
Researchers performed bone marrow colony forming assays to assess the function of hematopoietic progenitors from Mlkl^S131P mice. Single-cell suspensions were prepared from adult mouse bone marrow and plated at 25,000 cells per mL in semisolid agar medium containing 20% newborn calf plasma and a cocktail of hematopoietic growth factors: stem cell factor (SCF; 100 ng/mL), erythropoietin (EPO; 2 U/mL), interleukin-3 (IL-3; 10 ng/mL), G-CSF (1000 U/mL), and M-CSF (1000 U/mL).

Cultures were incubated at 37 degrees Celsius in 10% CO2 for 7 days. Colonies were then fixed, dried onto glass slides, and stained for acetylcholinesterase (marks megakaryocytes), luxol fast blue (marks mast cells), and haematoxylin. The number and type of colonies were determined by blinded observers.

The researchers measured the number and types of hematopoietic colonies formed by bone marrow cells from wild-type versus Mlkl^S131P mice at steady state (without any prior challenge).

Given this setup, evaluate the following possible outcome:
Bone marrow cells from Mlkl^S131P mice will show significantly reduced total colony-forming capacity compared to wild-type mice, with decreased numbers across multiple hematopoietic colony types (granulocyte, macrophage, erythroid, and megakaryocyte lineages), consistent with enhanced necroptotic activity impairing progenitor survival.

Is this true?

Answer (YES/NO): NO